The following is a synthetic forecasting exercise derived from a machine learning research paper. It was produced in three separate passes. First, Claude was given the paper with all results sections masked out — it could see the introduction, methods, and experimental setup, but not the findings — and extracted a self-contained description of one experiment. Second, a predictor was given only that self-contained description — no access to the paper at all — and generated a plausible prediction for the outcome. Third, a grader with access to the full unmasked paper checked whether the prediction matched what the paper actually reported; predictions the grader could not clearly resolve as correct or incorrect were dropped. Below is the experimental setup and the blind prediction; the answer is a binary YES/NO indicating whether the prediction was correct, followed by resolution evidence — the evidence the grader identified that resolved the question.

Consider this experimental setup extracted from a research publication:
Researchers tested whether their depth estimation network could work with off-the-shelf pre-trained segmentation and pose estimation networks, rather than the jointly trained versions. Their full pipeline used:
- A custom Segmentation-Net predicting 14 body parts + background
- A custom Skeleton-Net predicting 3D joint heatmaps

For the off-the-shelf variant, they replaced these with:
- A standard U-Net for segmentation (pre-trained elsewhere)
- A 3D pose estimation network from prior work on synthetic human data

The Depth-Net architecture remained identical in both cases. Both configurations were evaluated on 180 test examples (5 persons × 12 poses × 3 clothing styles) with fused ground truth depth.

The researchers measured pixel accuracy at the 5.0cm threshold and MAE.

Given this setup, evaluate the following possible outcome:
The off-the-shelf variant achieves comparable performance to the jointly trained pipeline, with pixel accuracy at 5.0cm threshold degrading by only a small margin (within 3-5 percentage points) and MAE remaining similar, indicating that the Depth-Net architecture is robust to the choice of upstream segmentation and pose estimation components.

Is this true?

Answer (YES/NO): NO